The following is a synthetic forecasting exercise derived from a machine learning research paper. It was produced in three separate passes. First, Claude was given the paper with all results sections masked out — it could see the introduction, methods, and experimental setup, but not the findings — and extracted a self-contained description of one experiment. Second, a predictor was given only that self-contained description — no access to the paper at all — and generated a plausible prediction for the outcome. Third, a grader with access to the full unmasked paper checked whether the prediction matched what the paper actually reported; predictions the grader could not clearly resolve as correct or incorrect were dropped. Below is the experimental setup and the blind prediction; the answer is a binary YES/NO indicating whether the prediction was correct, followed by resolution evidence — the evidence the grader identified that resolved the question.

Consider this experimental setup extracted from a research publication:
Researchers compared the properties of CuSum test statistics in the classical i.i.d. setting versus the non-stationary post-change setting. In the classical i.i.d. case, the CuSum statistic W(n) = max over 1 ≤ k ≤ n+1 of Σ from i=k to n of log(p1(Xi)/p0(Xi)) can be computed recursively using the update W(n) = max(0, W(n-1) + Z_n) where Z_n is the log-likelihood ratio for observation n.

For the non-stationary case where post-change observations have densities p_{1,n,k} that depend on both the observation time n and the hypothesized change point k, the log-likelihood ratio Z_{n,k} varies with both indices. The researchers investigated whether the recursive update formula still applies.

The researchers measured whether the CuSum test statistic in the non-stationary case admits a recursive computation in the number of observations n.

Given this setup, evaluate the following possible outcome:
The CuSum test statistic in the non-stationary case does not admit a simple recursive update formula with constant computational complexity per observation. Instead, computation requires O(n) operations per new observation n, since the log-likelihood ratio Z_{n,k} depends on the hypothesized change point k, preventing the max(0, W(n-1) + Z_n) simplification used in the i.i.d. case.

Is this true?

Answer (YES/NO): YES